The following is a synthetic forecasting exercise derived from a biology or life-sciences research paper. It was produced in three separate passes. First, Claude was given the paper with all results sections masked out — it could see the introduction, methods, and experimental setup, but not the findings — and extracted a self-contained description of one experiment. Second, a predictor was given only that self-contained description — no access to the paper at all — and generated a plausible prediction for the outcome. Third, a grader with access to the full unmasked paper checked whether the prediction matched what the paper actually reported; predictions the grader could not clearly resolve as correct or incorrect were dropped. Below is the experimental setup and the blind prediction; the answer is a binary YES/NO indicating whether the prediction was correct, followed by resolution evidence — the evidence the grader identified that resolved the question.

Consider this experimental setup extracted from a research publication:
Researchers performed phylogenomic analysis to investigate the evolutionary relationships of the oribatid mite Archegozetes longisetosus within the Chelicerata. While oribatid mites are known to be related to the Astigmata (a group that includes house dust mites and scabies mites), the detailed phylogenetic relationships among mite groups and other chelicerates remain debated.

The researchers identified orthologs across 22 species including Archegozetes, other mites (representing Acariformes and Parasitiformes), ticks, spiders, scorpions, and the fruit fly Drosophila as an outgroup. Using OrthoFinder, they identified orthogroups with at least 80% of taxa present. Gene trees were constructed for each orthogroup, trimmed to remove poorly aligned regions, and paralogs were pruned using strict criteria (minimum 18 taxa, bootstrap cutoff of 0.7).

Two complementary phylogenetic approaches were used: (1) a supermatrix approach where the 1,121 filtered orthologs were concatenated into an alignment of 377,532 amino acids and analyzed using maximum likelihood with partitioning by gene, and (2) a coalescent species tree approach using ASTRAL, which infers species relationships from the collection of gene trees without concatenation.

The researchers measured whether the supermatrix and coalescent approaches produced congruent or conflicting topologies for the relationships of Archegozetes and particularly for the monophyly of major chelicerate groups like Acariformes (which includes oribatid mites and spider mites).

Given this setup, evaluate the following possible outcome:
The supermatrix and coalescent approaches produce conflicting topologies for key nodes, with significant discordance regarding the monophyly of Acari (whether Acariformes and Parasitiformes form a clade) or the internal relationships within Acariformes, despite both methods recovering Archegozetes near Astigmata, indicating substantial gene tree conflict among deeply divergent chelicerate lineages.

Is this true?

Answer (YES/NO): NO